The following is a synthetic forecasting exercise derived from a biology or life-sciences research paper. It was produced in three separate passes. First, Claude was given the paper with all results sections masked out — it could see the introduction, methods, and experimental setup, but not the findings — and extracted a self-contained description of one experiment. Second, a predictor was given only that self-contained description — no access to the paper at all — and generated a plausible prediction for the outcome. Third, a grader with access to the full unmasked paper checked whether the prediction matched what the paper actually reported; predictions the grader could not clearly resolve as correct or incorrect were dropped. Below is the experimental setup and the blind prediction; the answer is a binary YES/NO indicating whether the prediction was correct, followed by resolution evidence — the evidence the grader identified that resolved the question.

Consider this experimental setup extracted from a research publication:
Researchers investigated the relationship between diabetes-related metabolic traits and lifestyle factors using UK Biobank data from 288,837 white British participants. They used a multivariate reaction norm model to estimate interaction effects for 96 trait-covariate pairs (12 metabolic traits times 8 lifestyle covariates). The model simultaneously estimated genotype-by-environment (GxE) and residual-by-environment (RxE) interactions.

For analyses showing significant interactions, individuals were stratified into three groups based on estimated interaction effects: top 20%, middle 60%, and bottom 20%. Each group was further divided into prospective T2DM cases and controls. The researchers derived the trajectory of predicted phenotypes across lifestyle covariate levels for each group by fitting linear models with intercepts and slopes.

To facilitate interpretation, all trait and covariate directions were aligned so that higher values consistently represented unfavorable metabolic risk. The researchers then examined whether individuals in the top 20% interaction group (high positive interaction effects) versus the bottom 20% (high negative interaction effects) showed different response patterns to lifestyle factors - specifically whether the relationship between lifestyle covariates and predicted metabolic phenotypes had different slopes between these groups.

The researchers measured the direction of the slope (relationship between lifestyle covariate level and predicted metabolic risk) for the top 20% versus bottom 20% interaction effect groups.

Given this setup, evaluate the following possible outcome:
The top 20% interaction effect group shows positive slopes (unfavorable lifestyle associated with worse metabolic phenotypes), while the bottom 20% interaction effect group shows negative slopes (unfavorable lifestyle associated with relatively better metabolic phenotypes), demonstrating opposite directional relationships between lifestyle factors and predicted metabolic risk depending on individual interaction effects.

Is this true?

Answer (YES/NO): YES